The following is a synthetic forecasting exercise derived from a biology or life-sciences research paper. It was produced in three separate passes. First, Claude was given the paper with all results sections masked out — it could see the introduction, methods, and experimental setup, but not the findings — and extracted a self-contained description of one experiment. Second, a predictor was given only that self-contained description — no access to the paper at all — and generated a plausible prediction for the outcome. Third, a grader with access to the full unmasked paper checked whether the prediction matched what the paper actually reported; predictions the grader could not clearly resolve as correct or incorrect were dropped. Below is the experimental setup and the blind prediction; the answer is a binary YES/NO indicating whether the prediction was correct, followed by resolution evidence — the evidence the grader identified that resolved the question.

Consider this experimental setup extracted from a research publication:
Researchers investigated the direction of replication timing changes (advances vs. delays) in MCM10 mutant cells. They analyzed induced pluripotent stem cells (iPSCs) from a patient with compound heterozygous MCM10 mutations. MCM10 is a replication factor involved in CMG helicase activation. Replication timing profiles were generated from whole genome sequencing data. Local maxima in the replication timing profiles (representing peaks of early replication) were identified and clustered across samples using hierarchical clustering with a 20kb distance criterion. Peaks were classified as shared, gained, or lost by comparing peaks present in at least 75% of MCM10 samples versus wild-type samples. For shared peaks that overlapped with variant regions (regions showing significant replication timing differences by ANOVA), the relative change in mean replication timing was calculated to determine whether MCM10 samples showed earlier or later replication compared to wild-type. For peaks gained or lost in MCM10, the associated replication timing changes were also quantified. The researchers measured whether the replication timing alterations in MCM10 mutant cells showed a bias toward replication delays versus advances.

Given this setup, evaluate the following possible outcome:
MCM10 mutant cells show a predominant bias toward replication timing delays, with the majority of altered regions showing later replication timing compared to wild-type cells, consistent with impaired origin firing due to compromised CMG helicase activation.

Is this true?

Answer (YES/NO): YES